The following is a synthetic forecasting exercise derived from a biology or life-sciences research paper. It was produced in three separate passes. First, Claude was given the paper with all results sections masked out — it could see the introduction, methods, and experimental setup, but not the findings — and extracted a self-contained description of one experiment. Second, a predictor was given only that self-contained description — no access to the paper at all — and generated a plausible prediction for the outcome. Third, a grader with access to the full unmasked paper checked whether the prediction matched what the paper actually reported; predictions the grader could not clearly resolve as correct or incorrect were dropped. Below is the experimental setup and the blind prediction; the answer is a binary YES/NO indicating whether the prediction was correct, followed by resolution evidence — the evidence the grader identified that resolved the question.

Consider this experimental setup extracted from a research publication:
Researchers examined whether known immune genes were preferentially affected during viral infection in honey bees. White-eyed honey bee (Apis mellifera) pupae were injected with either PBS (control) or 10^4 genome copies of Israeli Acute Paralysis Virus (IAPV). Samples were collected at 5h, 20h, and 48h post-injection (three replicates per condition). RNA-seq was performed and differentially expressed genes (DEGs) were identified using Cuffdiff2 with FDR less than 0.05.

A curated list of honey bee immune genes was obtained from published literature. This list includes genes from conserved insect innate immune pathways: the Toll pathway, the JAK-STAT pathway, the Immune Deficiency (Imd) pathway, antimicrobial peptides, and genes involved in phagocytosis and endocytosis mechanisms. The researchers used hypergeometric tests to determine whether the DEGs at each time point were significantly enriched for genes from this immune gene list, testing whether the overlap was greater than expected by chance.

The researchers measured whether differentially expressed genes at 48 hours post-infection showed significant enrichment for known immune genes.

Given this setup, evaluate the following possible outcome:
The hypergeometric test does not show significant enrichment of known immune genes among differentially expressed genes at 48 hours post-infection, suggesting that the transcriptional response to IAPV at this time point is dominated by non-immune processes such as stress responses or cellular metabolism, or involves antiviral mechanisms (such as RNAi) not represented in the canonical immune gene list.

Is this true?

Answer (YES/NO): YES